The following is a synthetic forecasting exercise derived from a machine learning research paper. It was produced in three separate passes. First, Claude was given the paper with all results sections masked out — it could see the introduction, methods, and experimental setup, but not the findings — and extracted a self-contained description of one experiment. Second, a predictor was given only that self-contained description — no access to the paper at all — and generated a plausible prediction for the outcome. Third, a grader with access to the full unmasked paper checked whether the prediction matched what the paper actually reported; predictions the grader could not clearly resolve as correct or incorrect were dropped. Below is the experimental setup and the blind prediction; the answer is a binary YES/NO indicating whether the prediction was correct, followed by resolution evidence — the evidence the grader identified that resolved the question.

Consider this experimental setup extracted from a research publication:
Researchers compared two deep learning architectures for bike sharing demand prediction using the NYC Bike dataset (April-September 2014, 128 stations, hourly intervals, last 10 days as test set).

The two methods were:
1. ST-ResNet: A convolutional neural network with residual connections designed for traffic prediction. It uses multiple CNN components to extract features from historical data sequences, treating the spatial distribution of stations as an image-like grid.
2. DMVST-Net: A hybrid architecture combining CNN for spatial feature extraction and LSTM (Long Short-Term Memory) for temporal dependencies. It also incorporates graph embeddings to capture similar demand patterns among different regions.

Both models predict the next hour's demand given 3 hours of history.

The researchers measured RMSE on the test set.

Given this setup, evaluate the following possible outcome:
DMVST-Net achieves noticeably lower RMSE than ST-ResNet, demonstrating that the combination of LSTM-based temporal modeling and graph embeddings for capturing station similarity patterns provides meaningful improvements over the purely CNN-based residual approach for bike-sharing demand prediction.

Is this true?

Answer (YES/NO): NO